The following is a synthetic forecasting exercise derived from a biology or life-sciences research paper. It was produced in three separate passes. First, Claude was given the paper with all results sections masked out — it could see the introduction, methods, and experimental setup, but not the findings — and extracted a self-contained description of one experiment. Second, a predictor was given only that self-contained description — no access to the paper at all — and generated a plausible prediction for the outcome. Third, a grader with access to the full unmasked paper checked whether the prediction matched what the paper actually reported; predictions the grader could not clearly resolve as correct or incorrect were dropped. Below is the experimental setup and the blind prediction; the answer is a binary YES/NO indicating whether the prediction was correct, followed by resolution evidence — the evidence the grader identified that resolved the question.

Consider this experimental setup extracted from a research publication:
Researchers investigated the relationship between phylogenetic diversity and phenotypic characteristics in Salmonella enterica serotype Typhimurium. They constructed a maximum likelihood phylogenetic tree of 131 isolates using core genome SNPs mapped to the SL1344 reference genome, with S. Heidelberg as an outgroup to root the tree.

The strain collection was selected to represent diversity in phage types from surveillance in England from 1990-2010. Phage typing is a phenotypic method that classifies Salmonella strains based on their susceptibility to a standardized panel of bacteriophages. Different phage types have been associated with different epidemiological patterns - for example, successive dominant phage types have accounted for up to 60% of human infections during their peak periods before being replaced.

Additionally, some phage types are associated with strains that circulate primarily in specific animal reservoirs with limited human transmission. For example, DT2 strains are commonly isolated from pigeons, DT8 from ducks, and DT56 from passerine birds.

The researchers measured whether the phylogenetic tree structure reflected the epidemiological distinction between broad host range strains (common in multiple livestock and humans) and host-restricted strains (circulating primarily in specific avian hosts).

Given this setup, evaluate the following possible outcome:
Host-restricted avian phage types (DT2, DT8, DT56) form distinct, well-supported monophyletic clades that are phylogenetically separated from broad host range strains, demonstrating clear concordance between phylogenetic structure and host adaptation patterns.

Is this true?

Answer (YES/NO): YES